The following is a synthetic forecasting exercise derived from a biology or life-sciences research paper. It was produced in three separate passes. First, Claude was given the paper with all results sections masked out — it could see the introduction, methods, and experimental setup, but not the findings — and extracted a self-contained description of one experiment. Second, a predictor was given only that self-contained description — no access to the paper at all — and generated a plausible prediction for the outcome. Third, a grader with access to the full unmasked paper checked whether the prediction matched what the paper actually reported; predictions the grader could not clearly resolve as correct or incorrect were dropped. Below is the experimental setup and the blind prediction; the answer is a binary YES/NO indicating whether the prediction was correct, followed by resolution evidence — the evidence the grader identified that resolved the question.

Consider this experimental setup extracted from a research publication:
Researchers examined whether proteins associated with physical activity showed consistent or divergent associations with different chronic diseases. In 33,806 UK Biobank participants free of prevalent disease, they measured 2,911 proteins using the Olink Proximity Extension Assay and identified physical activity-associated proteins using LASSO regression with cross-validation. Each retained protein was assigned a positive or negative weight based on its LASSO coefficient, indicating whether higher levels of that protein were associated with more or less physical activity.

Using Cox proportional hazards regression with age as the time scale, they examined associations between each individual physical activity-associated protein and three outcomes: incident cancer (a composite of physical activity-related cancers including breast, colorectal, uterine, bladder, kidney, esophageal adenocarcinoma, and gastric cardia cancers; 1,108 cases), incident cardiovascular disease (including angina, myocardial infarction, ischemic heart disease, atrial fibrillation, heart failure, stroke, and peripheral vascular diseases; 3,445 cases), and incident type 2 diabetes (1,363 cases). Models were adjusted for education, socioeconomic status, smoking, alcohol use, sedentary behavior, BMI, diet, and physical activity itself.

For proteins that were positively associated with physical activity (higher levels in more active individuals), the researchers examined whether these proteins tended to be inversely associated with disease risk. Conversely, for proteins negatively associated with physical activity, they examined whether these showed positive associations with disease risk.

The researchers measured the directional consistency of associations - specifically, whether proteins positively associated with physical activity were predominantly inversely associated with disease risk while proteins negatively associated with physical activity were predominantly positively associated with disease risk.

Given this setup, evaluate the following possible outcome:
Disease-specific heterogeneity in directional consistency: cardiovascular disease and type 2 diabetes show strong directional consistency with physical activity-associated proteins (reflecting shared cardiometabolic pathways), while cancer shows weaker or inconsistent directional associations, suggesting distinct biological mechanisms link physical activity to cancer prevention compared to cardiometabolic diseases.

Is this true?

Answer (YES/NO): NO